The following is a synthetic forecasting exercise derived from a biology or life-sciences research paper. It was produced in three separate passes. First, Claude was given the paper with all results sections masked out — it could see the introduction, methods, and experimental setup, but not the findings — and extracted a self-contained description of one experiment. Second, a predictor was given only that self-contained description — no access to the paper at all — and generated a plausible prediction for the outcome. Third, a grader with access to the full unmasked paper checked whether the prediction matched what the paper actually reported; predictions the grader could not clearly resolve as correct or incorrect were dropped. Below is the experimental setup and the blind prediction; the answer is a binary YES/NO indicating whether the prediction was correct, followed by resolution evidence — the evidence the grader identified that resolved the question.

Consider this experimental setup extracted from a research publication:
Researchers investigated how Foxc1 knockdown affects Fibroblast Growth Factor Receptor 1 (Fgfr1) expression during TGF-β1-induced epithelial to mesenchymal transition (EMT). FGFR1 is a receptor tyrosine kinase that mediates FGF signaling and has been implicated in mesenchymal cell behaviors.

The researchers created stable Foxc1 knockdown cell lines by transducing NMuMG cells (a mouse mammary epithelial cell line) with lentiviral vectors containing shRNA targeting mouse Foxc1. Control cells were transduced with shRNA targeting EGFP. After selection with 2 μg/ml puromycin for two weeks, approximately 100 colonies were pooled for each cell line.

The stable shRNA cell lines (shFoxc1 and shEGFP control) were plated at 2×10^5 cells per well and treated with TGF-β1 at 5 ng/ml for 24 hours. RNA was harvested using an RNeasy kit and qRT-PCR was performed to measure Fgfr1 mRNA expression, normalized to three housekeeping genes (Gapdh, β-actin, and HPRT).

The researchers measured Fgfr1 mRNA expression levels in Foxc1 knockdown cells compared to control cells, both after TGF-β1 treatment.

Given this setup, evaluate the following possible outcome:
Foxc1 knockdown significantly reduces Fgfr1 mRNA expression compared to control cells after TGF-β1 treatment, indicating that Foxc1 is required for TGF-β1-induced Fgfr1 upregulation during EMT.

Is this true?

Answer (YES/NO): YES